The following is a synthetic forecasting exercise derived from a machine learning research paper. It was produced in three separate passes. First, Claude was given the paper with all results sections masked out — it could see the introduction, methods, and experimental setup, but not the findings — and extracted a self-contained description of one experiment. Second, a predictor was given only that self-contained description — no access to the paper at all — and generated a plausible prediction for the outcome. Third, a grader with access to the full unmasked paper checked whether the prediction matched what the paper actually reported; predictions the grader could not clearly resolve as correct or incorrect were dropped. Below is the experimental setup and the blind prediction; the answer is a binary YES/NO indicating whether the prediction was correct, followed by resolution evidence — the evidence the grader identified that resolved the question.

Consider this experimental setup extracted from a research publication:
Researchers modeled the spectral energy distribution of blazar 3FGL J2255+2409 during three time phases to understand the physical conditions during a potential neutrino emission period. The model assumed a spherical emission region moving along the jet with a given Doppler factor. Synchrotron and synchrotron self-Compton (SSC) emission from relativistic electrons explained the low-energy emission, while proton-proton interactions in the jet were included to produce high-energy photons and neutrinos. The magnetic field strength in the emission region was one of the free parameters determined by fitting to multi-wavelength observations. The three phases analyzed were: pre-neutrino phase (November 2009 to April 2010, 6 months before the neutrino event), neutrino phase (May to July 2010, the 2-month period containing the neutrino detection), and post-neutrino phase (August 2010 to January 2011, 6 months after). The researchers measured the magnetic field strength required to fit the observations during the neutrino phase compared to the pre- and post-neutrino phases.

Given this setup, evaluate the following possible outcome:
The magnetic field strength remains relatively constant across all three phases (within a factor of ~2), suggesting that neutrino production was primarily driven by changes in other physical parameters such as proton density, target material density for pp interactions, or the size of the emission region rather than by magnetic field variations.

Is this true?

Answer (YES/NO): NO